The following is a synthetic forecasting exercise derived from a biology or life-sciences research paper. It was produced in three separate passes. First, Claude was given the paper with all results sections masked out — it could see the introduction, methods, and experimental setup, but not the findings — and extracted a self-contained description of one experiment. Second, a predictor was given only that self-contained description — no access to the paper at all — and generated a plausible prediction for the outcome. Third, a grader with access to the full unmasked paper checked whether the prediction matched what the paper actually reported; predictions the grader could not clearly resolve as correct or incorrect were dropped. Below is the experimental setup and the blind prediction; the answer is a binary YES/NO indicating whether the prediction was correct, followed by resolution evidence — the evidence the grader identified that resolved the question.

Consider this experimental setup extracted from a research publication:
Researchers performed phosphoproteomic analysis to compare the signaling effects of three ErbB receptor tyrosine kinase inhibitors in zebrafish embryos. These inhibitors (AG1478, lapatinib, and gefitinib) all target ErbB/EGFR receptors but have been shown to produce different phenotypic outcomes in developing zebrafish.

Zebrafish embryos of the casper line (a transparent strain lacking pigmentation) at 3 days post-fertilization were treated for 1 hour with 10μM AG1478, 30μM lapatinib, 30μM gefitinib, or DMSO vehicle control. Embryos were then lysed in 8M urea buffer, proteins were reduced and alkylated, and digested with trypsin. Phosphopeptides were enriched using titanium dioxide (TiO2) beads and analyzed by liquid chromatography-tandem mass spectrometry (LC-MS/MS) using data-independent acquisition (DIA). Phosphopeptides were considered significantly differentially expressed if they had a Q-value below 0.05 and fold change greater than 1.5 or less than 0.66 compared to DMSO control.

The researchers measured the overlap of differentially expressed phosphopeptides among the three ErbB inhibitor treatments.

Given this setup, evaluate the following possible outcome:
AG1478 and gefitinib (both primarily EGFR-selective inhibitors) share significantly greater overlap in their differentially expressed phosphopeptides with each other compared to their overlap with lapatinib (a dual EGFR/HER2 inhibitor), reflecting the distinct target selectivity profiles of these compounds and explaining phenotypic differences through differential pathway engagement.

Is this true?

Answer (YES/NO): NO